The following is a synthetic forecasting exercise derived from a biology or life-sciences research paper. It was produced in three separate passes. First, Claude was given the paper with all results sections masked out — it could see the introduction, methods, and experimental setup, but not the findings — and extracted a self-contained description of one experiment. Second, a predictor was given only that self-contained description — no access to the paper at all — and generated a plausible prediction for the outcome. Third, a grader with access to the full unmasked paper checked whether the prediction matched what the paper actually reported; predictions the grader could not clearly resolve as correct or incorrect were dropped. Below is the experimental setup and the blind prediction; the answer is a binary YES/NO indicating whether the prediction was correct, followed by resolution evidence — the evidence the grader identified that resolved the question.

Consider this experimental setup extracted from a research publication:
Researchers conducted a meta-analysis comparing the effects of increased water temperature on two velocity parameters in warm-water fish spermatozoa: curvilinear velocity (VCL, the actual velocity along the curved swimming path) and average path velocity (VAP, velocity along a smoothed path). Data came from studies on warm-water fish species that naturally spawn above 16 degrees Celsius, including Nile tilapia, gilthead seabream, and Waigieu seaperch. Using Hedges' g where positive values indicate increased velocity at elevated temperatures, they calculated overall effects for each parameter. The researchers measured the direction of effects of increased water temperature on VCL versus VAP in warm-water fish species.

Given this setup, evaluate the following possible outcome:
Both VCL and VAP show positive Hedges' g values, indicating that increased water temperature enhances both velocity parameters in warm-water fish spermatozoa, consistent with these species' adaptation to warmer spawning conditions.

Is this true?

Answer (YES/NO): NO